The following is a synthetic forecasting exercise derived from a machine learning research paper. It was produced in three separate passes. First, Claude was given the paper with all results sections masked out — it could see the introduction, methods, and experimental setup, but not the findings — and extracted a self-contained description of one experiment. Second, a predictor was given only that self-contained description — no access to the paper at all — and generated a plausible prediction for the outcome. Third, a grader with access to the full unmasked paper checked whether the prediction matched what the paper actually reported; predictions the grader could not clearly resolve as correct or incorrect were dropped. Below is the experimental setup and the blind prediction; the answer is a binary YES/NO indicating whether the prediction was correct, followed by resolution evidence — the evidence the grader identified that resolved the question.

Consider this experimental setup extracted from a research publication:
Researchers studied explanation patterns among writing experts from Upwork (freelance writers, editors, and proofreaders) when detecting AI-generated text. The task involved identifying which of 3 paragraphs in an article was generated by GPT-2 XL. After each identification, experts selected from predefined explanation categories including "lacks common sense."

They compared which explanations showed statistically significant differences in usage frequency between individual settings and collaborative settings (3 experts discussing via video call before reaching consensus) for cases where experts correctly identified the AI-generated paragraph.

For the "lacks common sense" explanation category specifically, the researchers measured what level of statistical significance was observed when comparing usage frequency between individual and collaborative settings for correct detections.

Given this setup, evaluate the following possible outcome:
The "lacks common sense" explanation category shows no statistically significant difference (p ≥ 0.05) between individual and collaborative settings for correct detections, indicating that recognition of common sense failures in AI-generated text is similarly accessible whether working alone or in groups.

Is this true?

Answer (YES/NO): NO